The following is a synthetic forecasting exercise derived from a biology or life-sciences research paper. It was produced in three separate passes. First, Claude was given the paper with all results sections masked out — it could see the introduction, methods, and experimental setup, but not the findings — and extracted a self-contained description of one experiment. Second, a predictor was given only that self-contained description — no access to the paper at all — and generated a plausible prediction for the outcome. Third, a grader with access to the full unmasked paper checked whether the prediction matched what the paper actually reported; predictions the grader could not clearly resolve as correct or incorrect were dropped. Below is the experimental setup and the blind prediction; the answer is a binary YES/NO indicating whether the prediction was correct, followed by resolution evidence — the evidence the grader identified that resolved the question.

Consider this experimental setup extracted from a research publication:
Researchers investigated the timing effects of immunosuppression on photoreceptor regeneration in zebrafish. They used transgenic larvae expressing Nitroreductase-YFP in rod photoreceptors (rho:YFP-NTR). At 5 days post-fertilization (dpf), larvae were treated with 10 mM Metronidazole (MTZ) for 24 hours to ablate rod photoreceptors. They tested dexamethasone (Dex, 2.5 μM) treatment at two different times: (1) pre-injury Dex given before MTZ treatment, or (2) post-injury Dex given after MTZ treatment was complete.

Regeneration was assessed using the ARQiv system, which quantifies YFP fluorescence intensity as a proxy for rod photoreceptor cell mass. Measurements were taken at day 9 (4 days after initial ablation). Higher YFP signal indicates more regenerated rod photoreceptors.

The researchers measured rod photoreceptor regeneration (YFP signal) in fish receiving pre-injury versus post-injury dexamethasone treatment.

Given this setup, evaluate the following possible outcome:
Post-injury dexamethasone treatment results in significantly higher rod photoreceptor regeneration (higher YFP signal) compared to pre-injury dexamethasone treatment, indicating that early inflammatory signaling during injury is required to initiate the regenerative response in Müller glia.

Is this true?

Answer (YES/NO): NO